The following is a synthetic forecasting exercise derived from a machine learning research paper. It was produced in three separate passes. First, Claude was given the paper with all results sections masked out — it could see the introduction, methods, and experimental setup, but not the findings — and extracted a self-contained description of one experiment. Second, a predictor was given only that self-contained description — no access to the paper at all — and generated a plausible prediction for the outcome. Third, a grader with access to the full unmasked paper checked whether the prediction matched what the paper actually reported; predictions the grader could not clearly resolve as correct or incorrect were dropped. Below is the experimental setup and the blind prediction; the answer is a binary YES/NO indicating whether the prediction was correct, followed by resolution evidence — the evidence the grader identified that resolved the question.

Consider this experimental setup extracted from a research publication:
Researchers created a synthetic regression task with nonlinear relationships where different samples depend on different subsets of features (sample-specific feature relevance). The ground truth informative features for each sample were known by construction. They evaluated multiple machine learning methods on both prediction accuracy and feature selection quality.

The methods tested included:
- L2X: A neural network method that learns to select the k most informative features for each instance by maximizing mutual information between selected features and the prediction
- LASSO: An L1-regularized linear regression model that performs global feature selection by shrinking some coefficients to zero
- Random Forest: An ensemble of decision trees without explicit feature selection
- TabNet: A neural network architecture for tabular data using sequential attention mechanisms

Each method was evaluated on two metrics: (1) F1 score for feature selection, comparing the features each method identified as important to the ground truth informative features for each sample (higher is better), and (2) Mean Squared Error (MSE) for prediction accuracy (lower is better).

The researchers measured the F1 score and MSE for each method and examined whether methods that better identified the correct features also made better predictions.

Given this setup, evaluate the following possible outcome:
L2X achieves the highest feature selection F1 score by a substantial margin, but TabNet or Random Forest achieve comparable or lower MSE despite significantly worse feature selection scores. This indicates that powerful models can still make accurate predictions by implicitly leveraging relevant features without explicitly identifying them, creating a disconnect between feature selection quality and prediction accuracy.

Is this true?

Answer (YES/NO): NO